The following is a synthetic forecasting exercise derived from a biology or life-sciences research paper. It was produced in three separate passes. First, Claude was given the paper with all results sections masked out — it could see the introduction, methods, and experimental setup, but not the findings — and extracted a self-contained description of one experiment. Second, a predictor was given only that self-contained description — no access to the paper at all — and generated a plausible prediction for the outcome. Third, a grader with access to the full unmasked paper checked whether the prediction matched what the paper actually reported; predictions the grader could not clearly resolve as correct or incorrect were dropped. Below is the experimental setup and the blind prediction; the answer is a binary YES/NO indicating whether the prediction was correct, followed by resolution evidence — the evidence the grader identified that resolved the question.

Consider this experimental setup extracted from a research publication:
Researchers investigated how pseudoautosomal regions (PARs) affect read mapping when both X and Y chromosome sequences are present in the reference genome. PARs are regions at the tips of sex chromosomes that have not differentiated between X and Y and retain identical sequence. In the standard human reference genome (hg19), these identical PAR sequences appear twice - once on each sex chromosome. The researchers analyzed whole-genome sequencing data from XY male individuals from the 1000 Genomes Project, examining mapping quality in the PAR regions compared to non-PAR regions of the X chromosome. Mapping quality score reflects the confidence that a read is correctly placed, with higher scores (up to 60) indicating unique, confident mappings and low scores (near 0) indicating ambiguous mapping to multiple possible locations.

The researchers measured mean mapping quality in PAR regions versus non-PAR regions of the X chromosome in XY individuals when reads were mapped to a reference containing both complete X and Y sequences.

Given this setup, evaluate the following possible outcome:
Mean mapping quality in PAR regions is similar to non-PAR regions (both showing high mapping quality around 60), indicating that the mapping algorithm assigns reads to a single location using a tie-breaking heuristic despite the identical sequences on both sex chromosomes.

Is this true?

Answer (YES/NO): NO